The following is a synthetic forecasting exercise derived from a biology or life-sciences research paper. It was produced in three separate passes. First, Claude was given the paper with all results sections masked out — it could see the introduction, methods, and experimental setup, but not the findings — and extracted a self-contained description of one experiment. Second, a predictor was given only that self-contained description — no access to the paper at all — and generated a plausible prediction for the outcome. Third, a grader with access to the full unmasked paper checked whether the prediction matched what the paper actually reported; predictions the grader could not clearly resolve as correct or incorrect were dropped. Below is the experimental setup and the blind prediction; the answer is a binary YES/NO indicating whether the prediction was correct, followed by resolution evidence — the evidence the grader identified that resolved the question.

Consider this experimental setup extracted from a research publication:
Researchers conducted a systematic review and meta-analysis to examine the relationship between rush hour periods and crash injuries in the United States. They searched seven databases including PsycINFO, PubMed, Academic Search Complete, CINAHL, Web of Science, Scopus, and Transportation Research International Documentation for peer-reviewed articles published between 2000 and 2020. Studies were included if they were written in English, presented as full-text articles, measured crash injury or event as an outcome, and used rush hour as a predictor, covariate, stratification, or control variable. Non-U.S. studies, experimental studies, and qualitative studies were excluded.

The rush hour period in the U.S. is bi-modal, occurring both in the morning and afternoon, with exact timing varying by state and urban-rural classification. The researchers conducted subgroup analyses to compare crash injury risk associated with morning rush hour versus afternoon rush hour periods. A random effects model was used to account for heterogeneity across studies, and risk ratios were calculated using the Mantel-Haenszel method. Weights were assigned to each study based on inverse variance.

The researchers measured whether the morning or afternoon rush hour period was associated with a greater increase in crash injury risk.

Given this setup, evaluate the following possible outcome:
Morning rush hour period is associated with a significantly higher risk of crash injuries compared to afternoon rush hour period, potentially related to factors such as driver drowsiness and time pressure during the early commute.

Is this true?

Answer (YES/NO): YES